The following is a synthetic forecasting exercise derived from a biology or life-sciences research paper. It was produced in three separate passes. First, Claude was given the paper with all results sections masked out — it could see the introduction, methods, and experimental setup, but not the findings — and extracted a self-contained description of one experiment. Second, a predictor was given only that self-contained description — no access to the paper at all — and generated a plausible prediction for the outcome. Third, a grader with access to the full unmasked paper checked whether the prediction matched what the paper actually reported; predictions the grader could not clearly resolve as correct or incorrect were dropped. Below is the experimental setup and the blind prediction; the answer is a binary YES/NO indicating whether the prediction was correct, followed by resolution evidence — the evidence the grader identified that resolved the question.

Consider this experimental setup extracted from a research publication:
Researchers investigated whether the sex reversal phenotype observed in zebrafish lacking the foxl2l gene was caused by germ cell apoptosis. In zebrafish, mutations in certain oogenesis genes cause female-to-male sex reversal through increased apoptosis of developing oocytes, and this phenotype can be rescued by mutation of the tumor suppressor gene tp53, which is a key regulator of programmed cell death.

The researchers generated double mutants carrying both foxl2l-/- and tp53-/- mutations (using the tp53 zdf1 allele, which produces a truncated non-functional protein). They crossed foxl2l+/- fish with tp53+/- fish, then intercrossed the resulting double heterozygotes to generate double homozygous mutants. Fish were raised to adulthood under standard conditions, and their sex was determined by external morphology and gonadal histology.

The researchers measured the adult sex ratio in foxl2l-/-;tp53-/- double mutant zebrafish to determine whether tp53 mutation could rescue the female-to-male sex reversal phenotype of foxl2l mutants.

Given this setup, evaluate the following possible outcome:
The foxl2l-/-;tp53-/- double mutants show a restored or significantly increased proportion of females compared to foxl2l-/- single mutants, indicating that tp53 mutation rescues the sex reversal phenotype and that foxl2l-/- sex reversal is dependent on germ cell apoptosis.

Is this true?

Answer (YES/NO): NO